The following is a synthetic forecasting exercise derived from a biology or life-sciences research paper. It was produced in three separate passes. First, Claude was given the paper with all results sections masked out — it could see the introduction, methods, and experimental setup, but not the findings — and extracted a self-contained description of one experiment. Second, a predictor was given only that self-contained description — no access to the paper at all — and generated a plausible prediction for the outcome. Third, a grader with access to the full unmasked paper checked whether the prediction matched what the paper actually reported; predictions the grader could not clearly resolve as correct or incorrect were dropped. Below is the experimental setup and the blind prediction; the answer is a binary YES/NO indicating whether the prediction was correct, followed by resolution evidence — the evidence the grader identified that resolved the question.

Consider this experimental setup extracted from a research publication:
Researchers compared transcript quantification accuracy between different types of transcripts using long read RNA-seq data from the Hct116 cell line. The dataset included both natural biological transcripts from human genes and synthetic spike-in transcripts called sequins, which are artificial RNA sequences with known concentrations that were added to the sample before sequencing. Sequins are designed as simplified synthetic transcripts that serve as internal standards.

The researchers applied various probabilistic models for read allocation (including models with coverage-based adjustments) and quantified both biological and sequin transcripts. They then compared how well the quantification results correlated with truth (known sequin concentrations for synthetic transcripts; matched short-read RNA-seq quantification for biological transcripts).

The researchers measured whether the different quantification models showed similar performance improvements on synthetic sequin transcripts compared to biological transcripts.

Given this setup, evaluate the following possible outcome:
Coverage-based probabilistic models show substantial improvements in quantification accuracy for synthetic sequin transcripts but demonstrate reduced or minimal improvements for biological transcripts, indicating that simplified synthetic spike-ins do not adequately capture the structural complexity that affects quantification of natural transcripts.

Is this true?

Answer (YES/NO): NO